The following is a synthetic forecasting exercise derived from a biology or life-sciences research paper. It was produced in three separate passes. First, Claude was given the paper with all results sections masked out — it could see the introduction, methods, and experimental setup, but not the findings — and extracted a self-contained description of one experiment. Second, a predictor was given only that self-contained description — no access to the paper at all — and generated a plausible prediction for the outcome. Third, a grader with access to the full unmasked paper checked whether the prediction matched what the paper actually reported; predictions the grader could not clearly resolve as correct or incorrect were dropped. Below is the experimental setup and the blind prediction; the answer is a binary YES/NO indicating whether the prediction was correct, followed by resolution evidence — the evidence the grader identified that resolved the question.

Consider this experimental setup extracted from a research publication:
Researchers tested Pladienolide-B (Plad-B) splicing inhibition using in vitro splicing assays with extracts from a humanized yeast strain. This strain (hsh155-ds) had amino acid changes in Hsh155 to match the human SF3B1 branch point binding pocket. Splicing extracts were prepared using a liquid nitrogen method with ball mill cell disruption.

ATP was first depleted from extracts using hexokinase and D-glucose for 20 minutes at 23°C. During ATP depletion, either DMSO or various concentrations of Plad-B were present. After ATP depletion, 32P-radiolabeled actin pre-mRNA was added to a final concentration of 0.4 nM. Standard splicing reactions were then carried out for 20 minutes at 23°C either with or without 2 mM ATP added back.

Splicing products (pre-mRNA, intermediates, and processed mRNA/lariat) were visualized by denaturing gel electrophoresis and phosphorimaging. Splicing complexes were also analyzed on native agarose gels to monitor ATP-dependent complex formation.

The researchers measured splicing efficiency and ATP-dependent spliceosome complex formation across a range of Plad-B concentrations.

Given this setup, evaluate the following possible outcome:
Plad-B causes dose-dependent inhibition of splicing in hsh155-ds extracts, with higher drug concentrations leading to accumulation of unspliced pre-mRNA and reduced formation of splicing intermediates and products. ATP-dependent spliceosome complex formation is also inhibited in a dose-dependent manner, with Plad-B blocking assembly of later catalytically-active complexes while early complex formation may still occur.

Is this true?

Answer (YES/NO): NO